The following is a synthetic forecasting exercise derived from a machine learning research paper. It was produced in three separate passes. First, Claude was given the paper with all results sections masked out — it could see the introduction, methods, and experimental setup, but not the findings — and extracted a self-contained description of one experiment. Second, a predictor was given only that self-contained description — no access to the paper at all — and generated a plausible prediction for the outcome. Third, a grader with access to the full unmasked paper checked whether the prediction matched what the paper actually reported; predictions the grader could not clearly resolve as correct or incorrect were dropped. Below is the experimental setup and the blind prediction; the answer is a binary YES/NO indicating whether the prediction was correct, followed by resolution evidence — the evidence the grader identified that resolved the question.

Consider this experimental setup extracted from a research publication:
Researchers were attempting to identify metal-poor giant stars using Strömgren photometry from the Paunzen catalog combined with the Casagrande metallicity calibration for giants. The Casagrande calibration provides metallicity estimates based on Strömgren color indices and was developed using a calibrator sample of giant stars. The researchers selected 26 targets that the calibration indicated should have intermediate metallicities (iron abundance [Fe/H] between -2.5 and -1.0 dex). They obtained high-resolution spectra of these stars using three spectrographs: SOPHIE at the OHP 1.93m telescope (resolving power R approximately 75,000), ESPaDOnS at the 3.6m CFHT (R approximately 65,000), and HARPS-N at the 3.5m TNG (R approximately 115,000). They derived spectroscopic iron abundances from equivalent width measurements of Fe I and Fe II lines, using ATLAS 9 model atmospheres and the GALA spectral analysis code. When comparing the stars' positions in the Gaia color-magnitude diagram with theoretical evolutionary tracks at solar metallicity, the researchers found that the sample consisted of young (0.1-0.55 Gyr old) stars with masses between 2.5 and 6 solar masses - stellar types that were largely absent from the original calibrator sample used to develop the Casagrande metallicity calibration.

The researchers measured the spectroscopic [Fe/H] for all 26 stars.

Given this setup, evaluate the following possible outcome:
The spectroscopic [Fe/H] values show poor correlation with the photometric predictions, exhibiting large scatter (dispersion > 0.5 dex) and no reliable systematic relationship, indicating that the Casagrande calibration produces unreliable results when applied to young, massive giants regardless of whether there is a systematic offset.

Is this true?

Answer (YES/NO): NO